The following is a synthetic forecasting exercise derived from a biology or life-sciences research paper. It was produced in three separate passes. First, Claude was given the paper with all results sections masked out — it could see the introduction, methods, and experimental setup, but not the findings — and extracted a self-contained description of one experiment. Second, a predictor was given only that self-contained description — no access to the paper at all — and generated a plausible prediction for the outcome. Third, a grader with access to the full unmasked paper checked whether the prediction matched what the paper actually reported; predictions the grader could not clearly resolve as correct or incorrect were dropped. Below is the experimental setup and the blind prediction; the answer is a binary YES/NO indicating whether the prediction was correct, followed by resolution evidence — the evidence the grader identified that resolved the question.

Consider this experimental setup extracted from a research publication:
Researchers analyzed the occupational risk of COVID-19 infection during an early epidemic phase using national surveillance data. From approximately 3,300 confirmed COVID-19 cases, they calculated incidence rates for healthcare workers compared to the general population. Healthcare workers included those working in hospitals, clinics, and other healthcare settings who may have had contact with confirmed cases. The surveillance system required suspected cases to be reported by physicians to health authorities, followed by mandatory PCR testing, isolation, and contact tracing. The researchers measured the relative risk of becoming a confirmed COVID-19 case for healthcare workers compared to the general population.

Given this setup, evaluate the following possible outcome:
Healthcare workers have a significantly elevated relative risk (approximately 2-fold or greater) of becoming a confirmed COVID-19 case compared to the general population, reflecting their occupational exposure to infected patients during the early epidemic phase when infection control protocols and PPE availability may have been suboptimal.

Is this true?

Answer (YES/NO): YES